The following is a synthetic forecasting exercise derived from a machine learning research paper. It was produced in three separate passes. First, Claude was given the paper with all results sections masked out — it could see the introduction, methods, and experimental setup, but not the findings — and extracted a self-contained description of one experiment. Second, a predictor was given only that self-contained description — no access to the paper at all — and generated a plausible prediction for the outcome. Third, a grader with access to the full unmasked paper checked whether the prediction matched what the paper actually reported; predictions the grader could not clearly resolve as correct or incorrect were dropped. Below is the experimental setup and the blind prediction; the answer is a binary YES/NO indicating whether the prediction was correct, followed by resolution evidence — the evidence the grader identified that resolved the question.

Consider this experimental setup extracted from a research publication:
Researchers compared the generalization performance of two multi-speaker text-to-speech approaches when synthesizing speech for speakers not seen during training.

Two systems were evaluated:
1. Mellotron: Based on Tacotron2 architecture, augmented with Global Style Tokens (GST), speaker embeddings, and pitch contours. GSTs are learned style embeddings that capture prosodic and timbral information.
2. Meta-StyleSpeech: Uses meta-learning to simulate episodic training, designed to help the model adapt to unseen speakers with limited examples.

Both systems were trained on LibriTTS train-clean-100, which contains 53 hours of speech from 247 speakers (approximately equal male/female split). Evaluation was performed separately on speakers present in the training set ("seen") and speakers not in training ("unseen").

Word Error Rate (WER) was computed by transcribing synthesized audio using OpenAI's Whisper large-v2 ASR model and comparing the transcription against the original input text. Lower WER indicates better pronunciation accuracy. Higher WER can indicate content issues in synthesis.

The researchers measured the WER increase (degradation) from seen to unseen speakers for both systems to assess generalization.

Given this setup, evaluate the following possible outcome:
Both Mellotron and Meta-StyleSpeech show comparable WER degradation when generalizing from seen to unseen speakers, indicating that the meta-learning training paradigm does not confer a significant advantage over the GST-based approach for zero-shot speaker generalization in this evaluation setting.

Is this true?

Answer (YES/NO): NO